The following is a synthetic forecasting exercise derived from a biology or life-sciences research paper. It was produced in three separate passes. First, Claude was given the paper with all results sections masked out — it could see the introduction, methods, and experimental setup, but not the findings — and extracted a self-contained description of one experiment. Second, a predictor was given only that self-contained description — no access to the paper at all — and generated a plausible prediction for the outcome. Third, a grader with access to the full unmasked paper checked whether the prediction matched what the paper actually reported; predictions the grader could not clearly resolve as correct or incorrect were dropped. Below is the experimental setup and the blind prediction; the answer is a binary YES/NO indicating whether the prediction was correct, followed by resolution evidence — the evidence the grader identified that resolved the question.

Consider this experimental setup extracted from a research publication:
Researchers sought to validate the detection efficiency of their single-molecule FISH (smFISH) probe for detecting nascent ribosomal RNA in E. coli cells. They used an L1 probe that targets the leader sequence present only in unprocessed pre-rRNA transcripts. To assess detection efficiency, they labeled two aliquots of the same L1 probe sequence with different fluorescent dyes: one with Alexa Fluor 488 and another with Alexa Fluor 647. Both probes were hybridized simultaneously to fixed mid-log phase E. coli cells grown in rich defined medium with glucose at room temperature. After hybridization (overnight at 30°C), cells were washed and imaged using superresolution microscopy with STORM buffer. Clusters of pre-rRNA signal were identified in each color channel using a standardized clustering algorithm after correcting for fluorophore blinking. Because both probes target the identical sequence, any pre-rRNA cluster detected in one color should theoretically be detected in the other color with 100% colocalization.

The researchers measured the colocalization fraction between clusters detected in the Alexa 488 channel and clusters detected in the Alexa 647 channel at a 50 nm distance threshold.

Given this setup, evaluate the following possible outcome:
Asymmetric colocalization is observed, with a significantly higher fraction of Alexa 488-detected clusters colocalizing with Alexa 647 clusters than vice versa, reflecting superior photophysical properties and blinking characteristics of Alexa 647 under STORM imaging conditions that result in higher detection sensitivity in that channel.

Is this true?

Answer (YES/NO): NO